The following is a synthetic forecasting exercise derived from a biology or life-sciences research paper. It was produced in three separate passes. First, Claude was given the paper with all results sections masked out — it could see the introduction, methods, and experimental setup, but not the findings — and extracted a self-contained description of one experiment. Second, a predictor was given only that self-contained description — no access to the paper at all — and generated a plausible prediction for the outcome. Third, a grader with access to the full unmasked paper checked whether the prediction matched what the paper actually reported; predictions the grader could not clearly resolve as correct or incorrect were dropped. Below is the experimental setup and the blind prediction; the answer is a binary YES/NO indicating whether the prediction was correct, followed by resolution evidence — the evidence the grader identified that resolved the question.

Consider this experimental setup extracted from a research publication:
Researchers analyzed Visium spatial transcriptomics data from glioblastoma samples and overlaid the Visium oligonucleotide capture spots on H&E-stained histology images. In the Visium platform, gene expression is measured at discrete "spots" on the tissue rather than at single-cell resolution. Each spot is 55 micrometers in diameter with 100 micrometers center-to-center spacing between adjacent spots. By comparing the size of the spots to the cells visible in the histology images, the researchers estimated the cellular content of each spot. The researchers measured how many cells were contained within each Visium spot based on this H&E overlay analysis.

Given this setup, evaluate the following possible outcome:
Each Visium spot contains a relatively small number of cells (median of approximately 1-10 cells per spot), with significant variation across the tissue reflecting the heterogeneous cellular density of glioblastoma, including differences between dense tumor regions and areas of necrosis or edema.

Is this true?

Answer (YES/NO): YES